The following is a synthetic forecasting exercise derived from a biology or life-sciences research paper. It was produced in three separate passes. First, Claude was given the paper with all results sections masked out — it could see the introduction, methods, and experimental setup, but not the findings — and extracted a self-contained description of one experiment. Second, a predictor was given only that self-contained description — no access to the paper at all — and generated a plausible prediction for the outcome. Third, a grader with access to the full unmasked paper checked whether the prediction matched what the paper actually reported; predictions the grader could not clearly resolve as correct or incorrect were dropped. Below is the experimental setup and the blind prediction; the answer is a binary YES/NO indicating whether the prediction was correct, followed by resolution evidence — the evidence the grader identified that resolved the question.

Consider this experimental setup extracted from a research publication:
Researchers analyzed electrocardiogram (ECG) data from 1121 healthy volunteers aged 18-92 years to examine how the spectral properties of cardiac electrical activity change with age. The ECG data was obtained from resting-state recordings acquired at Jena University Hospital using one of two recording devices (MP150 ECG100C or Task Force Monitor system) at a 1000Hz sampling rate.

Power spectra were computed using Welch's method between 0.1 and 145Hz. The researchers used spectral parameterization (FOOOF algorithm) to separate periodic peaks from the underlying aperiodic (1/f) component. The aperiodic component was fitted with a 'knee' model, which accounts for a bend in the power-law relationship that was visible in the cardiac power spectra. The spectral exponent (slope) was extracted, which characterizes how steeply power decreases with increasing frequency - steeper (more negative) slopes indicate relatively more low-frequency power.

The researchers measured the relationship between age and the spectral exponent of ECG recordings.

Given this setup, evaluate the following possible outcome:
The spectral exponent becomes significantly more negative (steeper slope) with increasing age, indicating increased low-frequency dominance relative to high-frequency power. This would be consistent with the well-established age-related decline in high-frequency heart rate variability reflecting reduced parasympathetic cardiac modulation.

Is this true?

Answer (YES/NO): NO